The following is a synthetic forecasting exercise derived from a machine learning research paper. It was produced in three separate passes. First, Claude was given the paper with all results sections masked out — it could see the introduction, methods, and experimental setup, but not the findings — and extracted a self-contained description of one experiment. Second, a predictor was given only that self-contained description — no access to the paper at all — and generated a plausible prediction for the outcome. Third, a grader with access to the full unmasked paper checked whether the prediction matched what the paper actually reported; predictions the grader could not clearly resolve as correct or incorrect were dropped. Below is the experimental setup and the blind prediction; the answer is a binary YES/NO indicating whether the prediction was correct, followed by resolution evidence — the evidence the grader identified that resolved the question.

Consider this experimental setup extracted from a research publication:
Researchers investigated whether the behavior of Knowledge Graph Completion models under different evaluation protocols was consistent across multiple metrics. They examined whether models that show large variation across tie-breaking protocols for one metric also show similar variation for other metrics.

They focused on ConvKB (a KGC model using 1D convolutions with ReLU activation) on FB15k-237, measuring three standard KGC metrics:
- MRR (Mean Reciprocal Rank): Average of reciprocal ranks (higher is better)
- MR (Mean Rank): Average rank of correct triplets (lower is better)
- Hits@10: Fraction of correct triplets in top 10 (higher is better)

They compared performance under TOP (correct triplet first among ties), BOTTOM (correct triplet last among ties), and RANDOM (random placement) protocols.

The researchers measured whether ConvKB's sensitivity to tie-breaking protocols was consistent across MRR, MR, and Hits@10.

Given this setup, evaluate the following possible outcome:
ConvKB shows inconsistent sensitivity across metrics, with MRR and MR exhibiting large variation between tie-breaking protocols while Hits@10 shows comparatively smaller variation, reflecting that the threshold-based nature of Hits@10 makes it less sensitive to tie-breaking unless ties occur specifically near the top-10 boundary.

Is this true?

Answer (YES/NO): YES